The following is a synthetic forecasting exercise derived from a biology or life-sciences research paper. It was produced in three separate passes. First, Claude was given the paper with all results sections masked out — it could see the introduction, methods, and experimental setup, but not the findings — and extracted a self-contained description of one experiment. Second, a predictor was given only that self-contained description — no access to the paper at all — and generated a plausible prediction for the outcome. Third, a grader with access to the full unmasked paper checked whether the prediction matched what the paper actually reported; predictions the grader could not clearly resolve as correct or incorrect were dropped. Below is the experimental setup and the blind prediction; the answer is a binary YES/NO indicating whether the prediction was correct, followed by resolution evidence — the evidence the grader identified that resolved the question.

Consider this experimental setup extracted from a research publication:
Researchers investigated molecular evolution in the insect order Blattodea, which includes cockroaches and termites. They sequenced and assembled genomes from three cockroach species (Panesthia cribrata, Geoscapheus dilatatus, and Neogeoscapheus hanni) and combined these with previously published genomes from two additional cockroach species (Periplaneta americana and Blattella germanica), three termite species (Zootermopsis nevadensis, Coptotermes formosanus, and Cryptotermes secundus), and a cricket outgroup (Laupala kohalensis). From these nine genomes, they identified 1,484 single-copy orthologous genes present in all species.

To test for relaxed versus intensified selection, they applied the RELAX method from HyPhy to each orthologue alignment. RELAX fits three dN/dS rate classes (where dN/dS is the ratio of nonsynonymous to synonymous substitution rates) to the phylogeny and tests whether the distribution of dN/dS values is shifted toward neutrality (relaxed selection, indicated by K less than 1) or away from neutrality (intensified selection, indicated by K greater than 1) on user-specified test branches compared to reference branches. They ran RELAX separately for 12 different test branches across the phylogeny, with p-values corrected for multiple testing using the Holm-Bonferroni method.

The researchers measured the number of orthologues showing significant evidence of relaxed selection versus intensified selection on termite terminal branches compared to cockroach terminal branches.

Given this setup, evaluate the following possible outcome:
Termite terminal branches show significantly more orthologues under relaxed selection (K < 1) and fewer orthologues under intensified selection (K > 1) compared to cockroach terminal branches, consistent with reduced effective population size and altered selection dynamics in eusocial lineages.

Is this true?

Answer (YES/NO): YES